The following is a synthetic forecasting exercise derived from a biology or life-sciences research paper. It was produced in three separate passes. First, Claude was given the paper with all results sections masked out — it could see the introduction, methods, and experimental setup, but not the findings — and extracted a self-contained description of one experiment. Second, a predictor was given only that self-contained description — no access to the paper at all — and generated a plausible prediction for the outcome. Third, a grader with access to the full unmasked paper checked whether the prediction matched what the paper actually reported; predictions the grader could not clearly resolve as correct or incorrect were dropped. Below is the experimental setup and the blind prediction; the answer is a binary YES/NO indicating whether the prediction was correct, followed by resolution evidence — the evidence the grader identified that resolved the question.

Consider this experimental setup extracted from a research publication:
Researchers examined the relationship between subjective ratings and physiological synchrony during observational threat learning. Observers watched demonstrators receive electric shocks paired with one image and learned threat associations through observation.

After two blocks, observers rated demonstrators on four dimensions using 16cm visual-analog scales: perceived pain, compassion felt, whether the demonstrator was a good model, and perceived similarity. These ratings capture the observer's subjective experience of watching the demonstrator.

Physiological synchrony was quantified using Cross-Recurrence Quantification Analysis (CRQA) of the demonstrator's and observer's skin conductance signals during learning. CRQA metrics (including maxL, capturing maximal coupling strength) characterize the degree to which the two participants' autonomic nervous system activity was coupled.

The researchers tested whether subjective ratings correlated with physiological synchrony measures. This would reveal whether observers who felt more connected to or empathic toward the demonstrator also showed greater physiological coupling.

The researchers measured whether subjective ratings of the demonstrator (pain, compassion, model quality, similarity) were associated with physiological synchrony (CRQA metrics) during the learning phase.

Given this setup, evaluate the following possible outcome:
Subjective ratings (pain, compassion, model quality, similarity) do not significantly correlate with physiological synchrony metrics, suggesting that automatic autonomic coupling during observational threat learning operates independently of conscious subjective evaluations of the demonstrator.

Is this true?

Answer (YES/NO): YES